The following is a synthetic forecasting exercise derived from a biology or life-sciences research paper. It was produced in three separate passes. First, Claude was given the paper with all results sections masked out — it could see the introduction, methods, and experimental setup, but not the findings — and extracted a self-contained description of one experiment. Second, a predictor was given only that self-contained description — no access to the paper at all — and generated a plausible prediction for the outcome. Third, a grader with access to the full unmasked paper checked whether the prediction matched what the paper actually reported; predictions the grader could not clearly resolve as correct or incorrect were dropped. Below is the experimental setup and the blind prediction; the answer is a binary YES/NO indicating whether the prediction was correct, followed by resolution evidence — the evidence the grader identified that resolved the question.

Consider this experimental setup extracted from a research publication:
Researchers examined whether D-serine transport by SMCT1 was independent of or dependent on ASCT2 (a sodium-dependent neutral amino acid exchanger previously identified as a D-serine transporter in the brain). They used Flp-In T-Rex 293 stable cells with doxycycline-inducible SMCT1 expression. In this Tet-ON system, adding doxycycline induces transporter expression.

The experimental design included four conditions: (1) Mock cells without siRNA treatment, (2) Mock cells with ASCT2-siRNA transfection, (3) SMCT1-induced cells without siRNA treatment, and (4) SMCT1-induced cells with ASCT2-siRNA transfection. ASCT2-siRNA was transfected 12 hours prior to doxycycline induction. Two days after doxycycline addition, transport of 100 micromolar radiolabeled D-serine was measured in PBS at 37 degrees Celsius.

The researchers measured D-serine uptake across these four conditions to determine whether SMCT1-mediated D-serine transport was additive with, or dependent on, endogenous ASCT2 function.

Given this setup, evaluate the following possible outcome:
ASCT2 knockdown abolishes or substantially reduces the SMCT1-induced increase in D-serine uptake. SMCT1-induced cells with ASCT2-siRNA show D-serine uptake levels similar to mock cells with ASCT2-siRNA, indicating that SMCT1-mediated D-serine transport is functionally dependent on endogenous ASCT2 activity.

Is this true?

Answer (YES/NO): NO